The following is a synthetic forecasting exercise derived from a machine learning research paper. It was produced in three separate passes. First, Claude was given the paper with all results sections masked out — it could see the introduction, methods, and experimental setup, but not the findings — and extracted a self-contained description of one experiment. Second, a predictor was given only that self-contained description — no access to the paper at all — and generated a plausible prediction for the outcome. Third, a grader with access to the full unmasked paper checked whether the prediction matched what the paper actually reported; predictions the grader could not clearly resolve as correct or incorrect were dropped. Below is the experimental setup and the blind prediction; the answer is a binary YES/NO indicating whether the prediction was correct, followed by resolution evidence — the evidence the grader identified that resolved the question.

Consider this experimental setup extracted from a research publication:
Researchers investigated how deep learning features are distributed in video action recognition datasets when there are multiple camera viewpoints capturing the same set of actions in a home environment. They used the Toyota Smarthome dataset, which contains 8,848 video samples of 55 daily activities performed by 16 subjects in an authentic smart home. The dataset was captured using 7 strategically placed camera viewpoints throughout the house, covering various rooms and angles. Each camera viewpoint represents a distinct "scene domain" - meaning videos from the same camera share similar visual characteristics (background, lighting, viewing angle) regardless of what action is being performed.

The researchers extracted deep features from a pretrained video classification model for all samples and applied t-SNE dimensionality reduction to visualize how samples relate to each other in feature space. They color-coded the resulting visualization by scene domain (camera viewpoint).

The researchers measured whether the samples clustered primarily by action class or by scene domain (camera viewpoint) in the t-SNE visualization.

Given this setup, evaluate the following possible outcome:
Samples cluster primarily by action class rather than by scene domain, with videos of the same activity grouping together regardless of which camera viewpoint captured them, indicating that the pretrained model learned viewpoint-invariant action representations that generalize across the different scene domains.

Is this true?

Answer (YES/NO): NO